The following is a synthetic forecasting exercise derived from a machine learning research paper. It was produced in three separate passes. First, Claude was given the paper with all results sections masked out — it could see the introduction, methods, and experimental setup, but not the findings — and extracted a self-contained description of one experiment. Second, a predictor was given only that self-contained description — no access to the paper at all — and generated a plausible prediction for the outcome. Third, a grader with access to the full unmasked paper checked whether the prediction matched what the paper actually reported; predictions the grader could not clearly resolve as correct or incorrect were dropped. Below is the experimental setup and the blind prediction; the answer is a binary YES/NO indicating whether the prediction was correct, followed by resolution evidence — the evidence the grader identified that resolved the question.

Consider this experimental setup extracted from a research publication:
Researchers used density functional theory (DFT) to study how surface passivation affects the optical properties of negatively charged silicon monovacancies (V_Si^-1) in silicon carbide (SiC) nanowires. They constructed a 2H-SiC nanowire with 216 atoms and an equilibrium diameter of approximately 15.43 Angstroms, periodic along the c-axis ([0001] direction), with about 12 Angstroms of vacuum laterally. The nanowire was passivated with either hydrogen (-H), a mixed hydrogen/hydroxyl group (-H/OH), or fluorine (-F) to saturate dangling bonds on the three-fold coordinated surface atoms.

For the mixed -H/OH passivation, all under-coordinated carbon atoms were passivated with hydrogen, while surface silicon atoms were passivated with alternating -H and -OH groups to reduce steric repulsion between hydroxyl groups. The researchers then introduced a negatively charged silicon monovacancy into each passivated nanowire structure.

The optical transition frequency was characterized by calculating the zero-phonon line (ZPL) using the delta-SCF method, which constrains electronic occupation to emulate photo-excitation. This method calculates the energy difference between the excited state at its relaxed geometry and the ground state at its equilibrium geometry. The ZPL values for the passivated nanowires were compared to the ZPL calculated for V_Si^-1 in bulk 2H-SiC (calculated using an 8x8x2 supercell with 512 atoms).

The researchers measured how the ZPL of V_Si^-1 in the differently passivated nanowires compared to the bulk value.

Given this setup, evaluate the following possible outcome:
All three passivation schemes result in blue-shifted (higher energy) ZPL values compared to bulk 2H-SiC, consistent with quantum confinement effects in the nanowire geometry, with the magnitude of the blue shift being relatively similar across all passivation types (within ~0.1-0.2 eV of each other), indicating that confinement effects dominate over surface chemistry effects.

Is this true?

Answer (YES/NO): NO